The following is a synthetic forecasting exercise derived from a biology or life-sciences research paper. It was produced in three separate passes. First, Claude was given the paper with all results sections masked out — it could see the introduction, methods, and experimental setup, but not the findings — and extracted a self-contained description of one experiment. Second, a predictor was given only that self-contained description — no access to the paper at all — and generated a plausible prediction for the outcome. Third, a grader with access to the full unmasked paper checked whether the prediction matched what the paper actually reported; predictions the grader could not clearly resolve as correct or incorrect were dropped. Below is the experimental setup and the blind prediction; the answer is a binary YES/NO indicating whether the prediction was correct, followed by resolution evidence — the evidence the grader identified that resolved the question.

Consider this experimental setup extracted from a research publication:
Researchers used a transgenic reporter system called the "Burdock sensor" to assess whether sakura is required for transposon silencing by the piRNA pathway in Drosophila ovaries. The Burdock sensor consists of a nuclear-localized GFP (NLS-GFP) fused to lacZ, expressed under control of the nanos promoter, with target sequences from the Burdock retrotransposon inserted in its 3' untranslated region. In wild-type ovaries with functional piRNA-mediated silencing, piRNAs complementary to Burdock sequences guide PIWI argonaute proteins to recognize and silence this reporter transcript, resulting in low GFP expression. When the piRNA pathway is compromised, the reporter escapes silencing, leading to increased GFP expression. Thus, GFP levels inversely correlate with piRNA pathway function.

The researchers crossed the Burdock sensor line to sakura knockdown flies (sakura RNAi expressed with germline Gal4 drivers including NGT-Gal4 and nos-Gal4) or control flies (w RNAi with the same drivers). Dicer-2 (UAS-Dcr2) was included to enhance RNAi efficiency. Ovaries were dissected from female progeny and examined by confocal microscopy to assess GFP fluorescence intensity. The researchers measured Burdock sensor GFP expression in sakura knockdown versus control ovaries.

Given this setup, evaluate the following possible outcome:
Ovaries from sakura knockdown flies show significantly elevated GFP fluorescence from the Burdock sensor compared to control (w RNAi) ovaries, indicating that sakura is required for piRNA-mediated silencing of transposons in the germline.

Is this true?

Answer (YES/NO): YES